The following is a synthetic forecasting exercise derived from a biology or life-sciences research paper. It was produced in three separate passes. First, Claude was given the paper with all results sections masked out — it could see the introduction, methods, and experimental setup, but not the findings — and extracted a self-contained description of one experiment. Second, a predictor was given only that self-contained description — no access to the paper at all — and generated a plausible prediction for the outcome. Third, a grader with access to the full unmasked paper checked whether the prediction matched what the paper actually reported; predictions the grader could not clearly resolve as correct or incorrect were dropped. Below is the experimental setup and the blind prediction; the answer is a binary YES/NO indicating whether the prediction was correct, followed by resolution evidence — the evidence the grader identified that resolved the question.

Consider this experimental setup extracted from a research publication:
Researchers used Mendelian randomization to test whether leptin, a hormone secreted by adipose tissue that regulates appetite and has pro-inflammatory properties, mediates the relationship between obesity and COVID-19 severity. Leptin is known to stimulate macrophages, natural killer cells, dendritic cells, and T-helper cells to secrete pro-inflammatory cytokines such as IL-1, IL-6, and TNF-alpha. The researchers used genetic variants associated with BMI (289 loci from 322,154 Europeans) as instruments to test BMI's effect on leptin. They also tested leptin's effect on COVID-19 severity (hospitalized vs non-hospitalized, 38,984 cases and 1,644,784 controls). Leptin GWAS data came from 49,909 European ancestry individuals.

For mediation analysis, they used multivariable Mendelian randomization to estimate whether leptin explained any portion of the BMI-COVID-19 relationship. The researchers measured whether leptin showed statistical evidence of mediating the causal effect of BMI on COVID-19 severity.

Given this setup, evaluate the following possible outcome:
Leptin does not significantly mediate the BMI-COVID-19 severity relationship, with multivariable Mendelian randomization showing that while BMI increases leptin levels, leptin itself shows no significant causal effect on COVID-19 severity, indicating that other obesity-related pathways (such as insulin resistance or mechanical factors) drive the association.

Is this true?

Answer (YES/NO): NO